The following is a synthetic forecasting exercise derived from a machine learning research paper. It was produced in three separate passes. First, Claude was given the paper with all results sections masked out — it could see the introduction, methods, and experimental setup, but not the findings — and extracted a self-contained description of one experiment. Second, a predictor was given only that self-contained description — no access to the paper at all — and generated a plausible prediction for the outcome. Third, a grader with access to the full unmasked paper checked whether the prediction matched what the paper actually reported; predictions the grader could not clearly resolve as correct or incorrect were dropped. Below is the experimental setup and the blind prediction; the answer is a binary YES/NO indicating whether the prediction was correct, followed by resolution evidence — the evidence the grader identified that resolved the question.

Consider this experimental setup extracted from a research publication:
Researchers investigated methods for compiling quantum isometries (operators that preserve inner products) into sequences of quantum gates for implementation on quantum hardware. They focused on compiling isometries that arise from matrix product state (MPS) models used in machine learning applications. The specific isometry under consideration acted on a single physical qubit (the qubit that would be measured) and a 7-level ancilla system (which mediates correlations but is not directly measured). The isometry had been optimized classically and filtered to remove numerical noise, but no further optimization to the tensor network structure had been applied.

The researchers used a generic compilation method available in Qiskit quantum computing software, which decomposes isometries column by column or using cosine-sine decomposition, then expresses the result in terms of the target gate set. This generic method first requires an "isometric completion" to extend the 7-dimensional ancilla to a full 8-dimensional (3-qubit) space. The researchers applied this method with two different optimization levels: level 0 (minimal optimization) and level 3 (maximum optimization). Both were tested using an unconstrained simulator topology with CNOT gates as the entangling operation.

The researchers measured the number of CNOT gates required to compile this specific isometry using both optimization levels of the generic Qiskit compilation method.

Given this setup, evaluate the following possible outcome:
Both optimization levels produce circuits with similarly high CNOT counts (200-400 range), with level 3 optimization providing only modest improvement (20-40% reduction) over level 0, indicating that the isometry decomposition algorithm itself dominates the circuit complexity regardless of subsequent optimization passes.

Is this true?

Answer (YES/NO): NO